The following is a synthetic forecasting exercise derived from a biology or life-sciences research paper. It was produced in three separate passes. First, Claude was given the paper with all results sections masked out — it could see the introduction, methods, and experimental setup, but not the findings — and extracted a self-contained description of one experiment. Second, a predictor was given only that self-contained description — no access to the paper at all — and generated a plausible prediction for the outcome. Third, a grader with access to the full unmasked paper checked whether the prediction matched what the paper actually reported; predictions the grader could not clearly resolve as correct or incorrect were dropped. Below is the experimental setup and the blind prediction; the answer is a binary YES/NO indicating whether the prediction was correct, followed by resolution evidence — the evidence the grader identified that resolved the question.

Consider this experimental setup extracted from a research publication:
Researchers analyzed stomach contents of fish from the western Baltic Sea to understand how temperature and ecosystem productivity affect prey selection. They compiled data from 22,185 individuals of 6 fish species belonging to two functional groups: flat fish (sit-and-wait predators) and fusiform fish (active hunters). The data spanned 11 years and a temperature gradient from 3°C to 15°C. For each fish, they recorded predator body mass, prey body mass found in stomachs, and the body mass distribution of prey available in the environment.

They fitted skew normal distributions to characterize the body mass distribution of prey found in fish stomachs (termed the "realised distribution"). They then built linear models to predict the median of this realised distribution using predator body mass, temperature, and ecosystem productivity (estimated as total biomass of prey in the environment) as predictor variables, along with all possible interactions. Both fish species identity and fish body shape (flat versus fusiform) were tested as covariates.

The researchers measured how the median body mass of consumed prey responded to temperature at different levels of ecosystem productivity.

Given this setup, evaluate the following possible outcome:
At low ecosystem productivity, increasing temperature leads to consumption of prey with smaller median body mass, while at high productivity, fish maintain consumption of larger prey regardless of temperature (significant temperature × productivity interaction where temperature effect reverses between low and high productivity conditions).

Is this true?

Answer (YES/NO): NO